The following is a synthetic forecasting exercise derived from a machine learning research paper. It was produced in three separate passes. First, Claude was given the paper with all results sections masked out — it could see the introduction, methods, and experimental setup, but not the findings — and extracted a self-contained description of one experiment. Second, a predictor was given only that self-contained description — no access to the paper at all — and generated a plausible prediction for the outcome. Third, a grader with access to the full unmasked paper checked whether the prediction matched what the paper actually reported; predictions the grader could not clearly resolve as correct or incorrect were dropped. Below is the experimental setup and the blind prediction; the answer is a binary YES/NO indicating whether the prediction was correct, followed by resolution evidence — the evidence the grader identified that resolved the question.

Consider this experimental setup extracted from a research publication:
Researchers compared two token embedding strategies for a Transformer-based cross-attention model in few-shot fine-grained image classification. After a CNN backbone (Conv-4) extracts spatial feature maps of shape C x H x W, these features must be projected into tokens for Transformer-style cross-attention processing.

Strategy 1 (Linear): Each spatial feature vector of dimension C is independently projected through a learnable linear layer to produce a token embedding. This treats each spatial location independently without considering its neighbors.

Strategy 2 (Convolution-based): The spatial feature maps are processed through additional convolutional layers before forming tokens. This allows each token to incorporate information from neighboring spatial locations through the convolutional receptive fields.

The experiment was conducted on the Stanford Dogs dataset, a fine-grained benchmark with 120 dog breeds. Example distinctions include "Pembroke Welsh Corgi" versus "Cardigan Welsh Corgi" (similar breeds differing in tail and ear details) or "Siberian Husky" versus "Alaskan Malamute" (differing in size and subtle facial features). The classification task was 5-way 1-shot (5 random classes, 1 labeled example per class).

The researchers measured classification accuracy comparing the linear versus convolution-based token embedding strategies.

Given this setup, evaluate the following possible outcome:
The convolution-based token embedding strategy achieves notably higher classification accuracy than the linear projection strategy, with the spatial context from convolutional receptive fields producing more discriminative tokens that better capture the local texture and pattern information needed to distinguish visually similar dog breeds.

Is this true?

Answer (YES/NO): YES